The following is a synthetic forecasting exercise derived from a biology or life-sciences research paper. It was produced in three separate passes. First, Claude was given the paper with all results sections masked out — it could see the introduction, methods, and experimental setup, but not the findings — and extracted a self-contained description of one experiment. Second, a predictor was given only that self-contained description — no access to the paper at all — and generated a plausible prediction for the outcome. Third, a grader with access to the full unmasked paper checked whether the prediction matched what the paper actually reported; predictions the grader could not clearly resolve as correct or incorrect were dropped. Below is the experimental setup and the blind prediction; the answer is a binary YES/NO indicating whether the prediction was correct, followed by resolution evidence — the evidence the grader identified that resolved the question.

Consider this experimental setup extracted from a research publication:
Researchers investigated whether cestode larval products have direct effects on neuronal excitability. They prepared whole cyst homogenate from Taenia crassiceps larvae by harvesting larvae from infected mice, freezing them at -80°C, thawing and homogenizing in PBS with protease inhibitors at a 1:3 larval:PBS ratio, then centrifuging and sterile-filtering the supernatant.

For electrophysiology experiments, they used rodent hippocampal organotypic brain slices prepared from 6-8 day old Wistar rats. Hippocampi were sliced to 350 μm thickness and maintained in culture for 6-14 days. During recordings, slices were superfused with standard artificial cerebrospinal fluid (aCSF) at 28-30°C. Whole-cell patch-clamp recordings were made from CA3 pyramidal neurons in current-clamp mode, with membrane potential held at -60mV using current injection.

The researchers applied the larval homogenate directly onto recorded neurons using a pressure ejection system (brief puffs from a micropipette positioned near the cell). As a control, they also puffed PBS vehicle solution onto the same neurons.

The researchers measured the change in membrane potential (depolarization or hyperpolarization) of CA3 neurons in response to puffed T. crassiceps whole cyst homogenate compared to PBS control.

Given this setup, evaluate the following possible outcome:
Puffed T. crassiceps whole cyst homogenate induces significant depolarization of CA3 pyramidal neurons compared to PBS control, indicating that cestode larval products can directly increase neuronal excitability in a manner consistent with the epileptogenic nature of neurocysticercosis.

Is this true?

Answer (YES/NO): YES